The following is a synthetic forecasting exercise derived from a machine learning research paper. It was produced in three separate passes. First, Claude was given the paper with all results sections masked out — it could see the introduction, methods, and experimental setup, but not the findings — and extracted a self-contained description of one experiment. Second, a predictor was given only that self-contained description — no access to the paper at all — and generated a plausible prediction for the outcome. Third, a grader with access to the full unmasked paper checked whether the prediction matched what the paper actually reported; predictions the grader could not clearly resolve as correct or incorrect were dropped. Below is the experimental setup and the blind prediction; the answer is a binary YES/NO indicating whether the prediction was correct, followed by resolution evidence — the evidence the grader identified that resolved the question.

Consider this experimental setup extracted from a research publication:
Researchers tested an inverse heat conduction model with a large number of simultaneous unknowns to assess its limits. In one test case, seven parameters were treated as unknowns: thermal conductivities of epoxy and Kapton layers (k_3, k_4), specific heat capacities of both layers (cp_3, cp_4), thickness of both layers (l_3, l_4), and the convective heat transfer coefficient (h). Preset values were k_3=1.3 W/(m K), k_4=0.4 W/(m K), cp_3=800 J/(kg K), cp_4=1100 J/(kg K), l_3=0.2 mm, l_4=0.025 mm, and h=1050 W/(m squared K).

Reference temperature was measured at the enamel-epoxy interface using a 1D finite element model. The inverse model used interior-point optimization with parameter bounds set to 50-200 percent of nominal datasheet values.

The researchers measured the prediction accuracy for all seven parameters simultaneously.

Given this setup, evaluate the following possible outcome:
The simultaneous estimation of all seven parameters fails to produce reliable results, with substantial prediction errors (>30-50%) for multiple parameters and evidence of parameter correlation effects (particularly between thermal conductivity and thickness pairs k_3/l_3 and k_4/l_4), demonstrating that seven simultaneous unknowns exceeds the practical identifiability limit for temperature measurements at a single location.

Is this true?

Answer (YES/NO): NO